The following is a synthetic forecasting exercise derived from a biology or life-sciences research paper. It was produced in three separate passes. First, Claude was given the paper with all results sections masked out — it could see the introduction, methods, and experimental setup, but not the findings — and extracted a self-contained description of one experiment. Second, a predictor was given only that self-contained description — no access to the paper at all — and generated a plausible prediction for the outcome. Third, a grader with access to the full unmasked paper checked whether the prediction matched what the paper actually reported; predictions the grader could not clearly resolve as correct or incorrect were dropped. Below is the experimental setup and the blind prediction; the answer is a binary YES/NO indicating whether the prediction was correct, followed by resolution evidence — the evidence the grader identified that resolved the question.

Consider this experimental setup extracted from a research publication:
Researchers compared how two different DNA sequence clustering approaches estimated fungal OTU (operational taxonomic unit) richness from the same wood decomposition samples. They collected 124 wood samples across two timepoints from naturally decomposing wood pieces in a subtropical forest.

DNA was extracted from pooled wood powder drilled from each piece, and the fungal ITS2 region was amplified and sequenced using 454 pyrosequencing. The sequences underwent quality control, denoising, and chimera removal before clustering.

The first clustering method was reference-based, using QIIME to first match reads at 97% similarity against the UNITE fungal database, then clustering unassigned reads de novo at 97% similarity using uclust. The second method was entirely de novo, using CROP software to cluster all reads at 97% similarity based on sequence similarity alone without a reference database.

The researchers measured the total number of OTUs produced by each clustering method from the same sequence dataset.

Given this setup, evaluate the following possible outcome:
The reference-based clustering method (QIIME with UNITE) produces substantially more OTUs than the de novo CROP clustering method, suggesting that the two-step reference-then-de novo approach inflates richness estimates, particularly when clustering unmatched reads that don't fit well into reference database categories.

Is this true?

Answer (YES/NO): YES